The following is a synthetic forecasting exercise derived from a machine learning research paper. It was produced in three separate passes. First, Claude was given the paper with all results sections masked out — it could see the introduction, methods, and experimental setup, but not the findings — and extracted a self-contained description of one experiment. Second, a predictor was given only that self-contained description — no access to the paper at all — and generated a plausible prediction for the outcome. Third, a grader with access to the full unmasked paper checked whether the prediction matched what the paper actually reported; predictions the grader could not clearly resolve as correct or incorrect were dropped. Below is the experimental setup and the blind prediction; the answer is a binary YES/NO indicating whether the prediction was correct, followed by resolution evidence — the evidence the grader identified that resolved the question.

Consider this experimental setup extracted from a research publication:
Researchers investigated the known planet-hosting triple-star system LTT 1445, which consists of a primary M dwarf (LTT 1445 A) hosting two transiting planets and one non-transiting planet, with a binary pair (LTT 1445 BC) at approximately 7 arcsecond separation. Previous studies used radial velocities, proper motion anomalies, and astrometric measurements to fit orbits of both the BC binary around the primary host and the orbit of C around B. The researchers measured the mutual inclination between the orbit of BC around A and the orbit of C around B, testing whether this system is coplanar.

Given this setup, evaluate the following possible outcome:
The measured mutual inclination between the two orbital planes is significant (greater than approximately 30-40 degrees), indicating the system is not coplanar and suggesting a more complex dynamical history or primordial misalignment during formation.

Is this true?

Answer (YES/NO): NO